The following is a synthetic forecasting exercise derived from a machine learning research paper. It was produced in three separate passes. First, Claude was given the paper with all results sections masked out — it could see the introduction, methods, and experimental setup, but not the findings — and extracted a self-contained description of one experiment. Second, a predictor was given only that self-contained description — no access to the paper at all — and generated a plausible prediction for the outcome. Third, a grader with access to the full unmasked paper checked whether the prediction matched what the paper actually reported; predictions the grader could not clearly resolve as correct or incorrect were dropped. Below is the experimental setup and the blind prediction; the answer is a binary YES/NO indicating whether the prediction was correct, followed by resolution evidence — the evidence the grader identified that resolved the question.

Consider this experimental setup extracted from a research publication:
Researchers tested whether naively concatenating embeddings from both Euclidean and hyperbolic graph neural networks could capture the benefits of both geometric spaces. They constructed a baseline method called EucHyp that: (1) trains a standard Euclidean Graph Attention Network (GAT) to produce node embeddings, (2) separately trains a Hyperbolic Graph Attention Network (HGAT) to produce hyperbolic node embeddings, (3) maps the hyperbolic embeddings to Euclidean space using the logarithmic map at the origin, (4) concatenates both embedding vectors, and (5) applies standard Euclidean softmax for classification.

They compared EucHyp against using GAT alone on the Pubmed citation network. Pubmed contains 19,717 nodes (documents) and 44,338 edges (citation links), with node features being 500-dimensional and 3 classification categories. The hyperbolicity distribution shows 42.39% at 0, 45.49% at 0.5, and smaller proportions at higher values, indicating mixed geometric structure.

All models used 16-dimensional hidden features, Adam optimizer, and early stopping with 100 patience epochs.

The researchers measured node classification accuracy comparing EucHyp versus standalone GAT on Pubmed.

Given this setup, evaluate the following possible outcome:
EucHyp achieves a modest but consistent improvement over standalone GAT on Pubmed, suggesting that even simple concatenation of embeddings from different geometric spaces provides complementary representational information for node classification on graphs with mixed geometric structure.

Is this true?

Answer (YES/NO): NO